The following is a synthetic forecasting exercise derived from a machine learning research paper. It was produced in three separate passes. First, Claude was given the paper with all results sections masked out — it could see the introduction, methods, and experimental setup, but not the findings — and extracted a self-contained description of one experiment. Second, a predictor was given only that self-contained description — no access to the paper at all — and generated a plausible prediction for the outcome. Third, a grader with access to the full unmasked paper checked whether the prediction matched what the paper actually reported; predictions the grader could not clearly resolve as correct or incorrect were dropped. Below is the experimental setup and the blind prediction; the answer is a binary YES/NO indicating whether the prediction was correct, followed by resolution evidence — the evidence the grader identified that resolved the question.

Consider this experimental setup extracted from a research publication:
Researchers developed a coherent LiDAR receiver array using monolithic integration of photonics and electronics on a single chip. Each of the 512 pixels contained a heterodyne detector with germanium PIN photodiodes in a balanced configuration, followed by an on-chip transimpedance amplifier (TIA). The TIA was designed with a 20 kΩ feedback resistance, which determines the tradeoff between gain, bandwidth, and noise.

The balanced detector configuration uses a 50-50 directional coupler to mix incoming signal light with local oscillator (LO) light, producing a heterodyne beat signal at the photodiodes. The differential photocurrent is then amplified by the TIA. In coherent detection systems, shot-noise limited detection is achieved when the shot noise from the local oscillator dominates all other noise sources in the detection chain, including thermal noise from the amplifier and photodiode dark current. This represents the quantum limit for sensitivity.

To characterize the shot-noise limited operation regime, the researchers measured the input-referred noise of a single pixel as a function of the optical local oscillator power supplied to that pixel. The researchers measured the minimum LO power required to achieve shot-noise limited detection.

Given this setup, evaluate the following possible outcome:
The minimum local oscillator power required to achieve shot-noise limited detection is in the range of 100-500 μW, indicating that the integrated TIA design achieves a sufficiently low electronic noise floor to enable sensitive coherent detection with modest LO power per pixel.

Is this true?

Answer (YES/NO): NO